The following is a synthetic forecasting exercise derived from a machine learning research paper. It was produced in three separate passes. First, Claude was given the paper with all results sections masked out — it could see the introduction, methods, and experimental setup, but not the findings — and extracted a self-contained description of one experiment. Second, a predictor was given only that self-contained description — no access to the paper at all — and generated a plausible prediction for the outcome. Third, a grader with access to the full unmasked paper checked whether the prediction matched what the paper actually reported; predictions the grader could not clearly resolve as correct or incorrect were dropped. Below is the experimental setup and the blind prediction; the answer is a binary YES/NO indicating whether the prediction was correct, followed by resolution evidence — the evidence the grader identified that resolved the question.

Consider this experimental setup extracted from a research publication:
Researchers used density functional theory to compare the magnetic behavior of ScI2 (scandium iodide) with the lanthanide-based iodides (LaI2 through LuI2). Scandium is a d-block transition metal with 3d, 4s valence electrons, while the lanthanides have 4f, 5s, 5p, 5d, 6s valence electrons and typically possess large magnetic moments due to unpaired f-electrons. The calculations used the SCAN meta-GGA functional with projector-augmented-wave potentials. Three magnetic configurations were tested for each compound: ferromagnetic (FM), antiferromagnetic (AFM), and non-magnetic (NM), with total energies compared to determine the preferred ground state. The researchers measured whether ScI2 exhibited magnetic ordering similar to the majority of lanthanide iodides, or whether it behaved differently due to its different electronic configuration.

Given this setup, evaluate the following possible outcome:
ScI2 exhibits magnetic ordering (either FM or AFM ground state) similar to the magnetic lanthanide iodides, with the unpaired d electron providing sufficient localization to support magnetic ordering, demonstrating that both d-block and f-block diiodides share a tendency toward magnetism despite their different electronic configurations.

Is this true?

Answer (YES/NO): YES